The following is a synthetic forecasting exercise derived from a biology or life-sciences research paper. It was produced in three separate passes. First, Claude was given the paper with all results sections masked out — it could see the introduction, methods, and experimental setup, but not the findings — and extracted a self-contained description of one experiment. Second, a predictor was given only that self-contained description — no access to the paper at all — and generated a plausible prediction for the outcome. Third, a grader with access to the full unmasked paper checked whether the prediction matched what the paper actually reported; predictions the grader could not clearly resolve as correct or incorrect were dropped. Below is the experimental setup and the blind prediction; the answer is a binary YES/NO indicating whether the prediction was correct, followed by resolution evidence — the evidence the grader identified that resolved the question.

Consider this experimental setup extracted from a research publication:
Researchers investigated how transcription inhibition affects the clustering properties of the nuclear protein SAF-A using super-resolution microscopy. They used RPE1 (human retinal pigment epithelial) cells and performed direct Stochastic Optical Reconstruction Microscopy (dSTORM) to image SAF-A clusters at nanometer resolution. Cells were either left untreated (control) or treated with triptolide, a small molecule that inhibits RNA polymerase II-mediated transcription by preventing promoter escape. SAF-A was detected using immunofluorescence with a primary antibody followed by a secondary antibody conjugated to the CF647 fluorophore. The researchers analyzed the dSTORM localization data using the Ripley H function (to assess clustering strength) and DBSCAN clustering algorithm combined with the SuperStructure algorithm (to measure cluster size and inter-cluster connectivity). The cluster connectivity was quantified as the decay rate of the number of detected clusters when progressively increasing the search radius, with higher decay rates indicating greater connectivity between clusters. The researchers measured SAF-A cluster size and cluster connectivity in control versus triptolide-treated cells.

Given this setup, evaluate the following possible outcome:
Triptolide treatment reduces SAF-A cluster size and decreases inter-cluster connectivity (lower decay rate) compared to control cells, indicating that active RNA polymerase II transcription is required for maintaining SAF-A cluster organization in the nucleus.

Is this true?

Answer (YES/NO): YES